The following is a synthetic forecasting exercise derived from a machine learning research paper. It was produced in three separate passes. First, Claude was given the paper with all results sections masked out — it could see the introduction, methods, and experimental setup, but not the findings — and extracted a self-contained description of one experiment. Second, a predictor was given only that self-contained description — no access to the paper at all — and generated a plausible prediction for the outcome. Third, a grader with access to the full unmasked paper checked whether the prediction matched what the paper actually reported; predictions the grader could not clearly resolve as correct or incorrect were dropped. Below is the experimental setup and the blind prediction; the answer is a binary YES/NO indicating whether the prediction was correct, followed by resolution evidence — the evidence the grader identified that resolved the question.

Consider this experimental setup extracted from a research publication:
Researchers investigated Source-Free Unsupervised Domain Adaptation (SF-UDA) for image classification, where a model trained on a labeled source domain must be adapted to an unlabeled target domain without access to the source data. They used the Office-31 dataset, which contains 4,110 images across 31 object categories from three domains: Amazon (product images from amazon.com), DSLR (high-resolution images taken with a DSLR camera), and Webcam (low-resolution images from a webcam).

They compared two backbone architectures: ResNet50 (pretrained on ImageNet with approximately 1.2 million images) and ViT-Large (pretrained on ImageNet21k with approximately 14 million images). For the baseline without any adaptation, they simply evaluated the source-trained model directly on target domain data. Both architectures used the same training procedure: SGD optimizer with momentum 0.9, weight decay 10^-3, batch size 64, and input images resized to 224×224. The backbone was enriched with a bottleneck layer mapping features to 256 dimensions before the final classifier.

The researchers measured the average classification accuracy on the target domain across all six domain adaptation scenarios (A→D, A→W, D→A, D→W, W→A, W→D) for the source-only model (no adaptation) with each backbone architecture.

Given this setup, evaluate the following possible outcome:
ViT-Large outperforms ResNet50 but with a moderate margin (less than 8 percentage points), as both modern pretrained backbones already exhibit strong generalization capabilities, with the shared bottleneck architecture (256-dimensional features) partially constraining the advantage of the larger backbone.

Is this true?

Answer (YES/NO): NO